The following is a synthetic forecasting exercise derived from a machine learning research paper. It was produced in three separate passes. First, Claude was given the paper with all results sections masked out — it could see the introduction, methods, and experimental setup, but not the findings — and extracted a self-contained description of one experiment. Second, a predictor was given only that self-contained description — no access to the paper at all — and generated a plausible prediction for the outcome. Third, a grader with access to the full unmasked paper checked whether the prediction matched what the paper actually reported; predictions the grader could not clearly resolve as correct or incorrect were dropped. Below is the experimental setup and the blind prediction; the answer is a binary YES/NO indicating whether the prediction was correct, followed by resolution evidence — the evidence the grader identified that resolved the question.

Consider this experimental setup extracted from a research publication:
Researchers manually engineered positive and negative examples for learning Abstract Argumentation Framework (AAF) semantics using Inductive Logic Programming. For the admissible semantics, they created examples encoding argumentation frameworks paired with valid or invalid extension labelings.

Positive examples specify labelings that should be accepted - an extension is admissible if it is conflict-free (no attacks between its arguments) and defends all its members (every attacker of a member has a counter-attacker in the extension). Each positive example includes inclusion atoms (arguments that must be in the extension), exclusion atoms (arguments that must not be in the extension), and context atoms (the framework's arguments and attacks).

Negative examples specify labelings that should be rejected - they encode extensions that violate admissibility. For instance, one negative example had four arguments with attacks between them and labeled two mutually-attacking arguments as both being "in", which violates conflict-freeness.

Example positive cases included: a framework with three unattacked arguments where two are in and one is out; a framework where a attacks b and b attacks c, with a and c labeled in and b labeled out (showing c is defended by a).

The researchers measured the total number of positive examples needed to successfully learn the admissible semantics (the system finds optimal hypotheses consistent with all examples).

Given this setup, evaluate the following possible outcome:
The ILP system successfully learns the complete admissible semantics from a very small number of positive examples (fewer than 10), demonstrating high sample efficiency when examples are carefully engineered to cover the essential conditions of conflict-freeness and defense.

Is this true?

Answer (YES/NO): YES